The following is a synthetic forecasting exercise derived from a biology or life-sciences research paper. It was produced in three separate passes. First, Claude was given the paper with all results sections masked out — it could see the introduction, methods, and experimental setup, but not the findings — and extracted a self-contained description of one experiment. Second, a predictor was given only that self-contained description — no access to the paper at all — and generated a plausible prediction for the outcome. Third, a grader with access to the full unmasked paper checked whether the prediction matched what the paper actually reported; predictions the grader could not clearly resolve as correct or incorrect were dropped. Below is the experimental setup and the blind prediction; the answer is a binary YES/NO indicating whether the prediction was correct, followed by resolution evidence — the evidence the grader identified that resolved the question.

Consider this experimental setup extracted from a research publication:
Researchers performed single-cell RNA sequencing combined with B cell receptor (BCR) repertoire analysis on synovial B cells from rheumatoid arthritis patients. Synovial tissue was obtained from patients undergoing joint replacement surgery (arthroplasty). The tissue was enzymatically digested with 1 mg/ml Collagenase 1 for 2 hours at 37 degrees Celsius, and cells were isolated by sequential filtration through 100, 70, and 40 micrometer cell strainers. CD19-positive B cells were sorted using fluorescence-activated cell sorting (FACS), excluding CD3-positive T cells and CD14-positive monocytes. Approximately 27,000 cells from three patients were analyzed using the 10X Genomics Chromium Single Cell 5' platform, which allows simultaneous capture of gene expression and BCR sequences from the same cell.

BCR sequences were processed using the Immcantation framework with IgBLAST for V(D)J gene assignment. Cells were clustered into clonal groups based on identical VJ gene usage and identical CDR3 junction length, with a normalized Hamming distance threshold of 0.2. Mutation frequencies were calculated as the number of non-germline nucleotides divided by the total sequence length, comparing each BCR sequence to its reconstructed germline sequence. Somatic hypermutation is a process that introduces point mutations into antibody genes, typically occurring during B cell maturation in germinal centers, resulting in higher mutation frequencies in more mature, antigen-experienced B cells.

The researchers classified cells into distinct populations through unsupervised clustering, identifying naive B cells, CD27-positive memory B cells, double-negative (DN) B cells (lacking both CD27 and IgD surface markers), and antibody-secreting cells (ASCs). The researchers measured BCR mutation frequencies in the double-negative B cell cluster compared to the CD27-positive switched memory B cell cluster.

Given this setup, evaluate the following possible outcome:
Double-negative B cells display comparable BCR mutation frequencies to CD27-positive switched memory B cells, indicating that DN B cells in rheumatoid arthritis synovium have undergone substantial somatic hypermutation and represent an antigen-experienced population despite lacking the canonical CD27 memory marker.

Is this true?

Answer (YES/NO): NO